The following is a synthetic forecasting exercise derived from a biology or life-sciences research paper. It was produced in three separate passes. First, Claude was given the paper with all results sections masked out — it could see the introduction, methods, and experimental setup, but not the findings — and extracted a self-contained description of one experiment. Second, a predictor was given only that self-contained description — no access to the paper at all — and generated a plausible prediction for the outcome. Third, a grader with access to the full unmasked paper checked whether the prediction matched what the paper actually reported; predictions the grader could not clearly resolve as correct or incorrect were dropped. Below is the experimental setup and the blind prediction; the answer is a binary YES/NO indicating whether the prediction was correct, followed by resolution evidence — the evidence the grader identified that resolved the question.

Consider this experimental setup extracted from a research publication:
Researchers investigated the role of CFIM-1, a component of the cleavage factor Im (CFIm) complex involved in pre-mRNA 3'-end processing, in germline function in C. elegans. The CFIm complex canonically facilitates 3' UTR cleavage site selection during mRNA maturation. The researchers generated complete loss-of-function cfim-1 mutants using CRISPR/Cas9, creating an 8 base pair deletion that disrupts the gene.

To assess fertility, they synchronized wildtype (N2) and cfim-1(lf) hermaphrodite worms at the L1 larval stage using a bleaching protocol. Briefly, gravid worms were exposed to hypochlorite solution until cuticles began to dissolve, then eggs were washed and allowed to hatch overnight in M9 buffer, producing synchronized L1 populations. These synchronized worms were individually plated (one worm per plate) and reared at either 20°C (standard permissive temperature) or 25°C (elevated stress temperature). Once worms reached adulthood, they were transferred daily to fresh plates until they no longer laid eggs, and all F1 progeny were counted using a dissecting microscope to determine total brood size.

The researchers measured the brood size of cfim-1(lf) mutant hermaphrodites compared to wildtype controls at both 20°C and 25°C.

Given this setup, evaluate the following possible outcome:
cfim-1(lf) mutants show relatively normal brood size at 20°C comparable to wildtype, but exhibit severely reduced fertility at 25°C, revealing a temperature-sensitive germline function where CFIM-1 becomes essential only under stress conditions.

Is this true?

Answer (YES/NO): NO